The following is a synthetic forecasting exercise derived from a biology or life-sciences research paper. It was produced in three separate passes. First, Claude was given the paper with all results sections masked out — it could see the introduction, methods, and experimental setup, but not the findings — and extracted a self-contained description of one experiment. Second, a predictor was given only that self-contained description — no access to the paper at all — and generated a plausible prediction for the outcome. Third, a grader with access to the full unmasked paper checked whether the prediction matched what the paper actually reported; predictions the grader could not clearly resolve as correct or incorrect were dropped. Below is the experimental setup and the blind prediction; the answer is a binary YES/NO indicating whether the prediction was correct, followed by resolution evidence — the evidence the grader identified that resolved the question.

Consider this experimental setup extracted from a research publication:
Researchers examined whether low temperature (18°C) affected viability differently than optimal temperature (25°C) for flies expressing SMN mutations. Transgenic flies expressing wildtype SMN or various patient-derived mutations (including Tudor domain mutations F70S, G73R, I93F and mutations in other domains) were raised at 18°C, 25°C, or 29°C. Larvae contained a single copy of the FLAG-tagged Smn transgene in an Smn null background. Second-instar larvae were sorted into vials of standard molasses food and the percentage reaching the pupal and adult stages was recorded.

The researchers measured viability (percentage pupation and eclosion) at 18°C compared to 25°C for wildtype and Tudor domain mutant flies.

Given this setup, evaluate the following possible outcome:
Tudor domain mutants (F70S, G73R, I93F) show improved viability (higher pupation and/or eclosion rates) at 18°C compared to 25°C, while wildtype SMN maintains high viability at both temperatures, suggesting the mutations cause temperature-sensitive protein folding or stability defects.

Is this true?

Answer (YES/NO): NO